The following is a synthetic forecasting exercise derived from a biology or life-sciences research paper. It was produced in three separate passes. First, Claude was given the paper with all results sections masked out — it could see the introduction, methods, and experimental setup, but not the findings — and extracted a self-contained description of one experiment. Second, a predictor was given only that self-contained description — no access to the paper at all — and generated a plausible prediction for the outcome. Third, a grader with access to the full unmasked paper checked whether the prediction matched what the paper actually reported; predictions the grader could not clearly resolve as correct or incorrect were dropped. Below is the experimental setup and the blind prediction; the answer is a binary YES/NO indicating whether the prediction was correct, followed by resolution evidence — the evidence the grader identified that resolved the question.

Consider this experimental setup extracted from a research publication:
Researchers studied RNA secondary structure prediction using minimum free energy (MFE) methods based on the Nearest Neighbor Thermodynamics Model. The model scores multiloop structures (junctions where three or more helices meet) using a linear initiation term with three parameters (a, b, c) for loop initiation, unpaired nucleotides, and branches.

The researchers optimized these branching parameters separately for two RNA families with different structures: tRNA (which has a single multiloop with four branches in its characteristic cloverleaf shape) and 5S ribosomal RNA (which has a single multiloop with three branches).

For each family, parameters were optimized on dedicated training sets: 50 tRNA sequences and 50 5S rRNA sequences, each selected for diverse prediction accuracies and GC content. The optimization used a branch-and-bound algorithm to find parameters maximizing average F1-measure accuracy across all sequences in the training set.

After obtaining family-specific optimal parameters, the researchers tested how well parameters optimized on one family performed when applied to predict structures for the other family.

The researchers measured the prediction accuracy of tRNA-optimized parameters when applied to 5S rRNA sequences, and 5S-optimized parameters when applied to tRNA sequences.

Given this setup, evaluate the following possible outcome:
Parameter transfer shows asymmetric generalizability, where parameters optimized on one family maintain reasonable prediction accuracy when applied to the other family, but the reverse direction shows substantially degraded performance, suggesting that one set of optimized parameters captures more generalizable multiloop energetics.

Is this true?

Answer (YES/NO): NO